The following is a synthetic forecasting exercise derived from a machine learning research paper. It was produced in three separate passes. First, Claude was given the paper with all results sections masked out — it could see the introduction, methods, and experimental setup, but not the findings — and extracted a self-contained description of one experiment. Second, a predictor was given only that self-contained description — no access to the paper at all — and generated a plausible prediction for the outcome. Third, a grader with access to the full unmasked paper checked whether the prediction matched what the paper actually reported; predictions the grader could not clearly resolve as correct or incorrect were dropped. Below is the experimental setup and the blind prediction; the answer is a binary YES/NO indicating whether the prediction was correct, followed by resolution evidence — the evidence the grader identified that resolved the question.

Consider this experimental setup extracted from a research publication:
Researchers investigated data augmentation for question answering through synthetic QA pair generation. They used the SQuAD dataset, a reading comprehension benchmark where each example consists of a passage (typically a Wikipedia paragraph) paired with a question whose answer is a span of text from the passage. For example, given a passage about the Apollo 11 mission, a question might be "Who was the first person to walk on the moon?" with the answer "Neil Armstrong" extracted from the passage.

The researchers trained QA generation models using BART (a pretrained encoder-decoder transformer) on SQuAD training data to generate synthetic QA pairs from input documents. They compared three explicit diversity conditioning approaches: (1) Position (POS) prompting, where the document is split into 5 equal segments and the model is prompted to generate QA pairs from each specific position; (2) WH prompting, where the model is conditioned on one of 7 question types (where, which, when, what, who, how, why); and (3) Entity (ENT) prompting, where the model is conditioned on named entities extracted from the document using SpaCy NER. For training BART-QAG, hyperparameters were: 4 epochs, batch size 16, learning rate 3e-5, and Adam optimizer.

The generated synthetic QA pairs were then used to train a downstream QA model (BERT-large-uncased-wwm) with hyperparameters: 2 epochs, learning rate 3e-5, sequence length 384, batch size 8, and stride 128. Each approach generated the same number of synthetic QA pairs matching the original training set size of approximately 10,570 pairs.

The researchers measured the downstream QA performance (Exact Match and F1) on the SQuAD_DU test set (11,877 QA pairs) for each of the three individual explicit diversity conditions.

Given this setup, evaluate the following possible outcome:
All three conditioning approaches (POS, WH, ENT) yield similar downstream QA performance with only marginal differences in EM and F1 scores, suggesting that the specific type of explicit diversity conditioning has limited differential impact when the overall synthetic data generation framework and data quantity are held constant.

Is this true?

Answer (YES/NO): NO